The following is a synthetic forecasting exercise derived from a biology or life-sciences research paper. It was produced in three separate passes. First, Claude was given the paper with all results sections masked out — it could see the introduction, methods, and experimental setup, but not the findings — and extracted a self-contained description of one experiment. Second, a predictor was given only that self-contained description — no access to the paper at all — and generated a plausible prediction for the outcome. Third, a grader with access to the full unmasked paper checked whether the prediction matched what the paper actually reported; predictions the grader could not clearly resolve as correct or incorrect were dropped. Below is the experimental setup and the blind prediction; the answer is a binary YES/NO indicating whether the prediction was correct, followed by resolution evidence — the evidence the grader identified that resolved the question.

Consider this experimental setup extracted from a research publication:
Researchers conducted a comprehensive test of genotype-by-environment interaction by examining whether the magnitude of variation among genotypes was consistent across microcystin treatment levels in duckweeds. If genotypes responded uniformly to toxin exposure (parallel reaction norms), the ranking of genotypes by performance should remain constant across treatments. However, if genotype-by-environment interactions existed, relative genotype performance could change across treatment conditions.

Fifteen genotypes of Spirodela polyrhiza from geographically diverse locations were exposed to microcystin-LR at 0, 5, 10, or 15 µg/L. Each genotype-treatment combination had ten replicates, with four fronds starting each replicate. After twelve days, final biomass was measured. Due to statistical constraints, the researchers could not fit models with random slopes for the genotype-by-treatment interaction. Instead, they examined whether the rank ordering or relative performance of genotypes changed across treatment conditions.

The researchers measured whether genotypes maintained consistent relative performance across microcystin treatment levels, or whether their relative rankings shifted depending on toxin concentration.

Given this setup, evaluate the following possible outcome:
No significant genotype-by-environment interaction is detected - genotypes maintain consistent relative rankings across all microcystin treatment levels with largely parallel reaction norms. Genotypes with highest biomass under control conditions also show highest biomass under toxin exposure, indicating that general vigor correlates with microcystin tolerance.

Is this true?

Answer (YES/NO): NO